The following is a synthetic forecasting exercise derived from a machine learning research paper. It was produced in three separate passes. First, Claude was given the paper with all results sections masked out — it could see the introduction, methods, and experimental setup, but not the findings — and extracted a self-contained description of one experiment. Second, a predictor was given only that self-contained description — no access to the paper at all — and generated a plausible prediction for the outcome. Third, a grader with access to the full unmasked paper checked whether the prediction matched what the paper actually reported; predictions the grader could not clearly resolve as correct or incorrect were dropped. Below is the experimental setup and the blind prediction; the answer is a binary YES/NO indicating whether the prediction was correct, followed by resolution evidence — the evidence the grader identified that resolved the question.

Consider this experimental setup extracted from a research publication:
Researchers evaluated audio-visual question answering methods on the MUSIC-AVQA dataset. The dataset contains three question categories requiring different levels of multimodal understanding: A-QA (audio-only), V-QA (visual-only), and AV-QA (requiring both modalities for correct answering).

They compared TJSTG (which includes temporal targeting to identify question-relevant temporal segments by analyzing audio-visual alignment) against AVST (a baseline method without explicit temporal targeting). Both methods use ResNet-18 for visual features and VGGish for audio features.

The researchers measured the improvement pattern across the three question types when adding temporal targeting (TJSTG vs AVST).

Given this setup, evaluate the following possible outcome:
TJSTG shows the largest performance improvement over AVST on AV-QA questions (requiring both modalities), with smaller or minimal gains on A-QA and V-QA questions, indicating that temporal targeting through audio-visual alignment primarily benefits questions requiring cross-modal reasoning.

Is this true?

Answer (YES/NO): NO